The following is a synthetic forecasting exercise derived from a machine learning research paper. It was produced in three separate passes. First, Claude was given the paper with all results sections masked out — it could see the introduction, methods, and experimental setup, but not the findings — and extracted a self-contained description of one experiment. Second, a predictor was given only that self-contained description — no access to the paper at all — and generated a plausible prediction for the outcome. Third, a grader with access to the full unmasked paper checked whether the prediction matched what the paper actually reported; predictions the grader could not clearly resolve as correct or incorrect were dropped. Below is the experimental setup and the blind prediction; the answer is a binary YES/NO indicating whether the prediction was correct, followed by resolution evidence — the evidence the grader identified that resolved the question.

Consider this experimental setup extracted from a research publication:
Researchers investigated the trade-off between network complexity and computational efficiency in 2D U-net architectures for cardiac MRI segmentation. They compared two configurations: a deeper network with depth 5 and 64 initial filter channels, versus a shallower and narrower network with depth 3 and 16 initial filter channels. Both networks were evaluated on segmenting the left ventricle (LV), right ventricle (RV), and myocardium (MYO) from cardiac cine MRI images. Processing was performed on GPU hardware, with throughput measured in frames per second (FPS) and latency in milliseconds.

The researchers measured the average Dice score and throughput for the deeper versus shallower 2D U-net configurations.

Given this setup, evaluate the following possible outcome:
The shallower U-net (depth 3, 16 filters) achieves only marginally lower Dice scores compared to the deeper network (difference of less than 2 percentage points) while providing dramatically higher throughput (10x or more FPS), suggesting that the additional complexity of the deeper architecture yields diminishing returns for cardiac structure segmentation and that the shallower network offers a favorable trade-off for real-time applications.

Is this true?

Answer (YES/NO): NO